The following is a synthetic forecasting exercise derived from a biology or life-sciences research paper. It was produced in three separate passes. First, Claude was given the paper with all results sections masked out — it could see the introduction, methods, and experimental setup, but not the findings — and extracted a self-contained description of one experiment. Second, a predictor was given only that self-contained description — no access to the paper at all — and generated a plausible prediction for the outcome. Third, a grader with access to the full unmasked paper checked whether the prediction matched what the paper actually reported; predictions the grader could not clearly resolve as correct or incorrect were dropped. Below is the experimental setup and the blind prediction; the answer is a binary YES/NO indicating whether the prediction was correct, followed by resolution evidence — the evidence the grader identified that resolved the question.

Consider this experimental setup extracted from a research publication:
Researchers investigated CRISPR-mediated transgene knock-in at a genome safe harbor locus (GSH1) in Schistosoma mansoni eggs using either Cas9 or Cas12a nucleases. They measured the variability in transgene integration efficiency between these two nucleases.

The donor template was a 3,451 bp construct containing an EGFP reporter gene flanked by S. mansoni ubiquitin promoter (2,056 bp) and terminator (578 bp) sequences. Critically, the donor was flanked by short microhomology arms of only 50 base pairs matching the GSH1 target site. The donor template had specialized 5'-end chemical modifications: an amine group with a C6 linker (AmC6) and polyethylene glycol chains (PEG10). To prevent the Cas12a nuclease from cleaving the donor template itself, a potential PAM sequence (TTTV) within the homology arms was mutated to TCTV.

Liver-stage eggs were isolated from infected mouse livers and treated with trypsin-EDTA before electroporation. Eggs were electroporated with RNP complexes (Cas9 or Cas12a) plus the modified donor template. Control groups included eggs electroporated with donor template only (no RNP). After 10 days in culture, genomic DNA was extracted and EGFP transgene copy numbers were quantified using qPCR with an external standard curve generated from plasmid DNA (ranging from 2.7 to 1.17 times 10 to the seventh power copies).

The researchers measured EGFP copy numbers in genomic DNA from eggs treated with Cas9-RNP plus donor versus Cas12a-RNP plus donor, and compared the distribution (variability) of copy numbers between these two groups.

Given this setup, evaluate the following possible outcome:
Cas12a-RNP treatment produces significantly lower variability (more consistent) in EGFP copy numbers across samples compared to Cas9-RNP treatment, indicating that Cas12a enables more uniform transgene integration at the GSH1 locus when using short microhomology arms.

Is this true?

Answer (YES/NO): YES